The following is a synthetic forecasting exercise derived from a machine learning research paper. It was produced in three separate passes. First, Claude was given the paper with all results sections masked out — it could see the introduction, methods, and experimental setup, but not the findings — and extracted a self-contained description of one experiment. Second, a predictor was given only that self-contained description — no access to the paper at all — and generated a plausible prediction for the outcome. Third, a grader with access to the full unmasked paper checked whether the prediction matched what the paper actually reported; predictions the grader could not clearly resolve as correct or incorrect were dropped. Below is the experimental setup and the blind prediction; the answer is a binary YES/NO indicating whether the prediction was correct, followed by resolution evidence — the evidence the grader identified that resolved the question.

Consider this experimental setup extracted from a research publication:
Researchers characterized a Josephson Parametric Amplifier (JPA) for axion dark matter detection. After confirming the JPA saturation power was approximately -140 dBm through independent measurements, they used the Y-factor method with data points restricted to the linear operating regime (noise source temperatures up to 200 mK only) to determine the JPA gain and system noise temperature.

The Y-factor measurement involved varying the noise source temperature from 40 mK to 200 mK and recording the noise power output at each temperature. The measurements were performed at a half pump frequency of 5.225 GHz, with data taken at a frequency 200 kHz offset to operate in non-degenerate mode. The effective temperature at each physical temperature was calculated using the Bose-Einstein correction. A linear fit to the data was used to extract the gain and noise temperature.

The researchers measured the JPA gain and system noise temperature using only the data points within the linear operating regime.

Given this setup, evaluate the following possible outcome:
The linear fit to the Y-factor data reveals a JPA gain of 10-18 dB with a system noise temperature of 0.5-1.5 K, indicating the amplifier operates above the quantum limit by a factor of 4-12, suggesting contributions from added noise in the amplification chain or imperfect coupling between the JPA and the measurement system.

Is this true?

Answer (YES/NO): NO